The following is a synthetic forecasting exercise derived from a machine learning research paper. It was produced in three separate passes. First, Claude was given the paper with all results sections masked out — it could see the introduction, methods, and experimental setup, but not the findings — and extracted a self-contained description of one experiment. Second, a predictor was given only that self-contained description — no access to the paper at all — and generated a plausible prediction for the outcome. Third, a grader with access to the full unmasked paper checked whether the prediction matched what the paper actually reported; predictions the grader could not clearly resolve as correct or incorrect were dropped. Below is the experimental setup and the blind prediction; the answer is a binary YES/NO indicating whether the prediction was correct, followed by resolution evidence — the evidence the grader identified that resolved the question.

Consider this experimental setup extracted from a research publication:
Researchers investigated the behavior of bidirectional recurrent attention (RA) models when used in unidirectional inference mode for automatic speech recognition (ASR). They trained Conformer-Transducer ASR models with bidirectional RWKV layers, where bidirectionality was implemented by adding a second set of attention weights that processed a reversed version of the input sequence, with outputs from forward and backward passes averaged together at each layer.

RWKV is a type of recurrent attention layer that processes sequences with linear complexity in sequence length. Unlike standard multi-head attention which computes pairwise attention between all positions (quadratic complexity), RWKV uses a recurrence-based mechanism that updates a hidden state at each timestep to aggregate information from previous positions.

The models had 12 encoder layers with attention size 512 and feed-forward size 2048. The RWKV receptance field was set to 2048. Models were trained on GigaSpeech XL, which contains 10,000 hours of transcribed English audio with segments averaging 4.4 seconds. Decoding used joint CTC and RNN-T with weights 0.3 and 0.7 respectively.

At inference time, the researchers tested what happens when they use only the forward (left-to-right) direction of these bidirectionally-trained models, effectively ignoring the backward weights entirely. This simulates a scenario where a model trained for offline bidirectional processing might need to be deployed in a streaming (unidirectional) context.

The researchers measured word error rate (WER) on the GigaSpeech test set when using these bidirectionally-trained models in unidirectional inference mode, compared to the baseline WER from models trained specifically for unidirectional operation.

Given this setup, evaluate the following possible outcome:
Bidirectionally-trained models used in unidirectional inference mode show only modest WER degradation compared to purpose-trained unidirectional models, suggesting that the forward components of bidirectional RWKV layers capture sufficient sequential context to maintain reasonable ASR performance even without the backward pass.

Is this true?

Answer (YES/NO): NO